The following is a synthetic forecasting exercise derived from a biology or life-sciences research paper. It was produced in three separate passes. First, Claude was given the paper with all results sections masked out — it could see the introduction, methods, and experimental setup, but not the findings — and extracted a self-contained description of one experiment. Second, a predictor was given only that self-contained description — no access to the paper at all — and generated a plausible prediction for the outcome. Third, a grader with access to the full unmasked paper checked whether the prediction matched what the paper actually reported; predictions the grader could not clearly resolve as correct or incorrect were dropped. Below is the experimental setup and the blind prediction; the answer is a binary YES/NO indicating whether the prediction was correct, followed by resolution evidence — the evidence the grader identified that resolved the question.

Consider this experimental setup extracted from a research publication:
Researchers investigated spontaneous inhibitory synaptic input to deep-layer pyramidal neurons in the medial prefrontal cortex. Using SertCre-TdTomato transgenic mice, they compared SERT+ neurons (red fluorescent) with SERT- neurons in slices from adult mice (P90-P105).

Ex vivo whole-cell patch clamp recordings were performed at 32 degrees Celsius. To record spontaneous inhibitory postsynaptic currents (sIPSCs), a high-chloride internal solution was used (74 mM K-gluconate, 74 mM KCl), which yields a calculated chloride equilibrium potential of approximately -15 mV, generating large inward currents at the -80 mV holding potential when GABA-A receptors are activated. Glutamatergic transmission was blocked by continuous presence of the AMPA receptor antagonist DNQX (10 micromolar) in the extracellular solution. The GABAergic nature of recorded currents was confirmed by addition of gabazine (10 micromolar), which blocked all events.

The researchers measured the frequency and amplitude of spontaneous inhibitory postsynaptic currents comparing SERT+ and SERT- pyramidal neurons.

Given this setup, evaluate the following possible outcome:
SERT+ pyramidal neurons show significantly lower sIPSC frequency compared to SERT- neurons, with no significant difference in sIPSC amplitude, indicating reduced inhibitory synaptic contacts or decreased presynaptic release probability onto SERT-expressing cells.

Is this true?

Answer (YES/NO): NO